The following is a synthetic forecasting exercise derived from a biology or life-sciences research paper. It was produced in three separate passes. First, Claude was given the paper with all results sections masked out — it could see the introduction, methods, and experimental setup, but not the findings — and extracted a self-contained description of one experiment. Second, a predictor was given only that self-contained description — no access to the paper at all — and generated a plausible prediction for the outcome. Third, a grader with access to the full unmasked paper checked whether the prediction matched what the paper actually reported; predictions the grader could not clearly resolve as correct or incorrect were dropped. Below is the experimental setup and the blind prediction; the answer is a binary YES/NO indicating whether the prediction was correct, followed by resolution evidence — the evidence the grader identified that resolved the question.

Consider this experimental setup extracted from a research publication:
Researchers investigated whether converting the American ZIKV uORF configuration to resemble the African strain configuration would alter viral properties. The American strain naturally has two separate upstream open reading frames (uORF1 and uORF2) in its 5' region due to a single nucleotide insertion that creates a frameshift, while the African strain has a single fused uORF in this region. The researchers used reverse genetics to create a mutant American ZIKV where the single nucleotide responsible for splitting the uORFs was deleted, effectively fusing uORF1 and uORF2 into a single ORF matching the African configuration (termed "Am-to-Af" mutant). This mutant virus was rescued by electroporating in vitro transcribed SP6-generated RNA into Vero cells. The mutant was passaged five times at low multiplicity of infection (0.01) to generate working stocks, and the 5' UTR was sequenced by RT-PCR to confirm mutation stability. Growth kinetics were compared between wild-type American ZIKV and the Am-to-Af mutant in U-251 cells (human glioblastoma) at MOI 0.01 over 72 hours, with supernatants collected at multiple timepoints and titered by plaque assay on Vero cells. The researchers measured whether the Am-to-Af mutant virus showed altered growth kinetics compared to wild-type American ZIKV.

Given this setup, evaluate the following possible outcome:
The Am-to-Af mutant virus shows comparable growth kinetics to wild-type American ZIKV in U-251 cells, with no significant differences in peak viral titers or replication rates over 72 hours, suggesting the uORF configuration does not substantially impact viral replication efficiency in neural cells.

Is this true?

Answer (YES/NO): NO